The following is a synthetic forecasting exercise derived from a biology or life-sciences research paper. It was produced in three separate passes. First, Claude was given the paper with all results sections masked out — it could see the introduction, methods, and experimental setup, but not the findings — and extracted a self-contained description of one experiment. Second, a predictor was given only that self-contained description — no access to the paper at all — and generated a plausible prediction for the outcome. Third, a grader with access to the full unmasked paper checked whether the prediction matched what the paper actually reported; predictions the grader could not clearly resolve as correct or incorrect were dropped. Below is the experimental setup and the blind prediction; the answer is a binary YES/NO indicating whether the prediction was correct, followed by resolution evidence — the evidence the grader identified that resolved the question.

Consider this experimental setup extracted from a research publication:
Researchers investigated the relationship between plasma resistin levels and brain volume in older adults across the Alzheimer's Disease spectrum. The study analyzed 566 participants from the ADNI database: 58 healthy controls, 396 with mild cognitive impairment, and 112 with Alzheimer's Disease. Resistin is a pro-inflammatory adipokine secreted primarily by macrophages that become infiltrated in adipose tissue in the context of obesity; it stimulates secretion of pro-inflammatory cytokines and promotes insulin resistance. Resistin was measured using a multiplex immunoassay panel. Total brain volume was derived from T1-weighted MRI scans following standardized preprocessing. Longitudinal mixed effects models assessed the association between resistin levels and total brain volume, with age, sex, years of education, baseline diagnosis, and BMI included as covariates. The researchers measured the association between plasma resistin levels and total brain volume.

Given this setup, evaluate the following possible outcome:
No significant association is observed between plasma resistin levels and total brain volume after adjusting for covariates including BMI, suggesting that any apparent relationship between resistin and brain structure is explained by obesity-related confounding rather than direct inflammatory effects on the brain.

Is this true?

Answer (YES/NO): NO